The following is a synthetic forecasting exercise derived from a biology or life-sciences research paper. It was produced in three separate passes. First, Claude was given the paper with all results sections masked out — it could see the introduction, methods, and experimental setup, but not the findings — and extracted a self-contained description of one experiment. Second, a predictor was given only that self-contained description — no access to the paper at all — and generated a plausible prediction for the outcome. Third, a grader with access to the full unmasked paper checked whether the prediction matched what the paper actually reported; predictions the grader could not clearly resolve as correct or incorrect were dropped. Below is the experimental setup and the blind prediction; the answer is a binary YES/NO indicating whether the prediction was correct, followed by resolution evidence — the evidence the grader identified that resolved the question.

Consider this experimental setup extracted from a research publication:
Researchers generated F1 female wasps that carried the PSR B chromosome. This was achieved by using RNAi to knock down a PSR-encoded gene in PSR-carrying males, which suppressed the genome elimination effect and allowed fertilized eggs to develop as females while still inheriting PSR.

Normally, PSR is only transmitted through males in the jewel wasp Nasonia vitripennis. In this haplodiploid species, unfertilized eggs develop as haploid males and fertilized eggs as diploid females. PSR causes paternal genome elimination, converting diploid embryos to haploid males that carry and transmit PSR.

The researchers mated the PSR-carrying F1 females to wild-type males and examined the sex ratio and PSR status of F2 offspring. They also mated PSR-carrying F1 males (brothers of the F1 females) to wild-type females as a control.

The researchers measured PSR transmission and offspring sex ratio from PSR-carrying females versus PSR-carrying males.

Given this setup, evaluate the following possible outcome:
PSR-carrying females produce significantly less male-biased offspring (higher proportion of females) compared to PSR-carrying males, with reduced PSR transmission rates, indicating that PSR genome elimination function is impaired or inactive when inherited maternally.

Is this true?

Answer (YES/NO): YES